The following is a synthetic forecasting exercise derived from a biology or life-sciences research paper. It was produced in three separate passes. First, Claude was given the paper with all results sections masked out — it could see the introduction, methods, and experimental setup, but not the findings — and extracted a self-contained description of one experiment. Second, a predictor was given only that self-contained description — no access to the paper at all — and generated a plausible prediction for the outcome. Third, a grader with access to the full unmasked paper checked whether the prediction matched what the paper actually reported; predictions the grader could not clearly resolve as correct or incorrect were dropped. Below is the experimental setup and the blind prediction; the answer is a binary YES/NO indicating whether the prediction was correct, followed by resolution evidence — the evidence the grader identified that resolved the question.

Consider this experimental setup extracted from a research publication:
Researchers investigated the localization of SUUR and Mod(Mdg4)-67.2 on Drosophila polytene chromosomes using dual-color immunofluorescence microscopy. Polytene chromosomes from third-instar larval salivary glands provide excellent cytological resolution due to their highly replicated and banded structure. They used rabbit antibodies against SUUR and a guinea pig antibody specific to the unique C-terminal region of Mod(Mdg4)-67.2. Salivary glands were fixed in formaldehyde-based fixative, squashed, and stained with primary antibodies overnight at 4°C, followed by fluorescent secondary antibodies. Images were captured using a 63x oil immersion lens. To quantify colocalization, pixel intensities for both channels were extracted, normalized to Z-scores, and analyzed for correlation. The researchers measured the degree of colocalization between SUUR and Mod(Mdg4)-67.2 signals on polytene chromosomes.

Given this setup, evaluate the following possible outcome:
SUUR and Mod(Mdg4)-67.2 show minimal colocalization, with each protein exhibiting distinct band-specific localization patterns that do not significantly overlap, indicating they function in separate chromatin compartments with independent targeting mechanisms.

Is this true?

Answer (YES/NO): NO